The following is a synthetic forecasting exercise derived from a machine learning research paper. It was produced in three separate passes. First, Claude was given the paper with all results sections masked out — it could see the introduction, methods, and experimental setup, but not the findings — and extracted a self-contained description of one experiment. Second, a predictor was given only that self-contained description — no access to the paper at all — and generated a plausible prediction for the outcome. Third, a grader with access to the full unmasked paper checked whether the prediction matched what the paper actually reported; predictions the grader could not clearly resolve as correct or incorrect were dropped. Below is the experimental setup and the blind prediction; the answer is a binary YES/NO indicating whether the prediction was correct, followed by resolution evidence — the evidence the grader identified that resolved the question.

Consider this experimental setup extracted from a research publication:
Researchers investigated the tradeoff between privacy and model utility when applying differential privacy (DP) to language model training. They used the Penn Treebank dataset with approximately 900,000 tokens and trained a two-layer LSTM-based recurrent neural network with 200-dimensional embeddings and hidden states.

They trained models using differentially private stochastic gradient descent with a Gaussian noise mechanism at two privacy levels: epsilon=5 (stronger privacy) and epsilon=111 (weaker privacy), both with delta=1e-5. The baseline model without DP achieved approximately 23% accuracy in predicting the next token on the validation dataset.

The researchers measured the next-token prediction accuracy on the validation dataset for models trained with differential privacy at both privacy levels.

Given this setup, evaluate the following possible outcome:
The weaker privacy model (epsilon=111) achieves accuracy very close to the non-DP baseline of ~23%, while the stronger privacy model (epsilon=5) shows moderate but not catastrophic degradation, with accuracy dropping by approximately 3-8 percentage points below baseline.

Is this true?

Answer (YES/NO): NO